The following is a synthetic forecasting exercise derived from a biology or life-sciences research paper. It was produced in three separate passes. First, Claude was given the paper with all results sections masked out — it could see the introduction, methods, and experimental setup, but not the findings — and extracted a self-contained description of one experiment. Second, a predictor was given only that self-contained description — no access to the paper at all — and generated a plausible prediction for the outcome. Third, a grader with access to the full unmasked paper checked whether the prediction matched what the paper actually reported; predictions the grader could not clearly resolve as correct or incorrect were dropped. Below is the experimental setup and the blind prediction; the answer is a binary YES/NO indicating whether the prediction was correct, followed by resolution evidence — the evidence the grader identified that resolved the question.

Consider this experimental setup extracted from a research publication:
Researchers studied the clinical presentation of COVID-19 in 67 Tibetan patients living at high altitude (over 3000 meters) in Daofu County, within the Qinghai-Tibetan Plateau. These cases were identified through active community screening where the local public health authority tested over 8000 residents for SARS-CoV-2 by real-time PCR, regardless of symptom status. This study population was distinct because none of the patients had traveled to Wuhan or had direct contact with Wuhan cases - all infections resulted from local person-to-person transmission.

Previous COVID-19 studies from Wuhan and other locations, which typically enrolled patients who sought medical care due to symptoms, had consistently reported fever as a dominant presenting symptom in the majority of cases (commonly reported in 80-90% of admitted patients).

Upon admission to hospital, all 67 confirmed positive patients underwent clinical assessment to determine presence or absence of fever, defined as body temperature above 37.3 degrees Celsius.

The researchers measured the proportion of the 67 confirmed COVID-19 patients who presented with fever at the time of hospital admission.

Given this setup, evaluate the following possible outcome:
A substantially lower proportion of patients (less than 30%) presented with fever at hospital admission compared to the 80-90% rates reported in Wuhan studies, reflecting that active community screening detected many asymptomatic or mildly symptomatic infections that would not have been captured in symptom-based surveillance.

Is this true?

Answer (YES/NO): YES